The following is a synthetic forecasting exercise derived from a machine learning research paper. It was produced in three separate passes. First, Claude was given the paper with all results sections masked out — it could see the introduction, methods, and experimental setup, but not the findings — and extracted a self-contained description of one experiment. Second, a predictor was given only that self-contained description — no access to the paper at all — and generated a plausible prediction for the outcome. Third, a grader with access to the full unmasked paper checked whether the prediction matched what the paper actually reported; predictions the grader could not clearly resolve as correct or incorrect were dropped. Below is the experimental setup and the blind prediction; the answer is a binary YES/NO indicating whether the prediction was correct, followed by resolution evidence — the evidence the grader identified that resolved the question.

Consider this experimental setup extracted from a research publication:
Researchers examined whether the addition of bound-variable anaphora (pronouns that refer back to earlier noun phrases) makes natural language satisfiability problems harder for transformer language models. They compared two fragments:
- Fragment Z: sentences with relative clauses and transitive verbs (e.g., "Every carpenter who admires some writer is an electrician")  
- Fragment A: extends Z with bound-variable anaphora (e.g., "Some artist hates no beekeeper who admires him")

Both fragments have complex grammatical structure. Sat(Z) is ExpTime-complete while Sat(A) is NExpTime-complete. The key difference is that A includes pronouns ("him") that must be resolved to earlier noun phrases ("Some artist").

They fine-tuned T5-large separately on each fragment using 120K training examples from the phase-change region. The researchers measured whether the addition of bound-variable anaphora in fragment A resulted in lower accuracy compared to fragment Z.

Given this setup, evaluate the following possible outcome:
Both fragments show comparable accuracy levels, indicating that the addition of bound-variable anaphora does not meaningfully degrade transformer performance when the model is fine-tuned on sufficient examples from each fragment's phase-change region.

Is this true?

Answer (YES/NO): NO